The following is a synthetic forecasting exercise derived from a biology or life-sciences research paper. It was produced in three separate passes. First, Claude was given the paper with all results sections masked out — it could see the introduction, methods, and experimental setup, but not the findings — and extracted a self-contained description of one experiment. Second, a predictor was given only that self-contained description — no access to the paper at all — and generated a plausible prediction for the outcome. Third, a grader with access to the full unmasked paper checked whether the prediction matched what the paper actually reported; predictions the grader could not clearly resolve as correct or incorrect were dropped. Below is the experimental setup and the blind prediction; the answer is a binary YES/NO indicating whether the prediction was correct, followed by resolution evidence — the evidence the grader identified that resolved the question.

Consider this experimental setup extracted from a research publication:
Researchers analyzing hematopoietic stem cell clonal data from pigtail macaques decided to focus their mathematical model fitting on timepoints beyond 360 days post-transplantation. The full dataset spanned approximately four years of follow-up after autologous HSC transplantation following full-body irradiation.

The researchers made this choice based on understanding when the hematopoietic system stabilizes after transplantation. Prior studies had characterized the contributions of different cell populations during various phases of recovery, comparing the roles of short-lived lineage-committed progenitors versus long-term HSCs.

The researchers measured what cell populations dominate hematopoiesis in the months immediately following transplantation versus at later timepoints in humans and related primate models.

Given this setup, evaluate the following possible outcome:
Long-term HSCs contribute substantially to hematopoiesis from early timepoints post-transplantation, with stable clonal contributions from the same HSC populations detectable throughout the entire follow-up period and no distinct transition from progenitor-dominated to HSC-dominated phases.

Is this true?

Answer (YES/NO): NO